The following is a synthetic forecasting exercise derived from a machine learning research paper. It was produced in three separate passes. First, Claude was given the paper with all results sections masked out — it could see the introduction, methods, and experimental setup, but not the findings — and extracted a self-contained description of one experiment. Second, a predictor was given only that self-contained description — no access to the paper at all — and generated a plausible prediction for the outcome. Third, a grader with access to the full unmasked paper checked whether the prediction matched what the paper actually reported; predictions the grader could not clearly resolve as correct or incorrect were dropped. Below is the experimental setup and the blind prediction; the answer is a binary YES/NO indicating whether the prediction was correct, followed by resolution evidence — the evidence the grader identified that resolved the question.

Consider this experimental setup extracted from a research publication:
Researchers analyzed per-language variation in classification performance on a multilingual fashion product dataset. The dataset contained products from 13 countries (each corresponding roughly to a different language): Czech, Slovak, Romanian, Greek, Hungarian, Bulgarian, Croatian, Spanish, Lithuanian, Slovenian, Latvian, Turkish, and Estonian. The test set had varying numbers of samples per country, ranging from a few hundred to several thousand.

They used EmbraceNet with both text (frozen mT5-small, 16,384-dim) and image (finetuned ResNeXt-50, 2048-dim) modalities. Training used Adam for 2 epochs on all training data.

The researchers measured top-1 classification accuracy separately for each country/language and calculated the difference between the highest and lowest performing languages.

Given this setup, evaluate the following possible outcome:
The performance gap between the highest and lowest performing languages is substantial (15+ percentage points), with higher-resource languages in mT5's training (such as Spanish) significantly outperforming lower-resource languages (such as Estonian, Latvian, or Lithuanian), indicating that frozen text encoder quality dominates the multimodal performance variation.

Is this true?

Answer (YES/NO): NO